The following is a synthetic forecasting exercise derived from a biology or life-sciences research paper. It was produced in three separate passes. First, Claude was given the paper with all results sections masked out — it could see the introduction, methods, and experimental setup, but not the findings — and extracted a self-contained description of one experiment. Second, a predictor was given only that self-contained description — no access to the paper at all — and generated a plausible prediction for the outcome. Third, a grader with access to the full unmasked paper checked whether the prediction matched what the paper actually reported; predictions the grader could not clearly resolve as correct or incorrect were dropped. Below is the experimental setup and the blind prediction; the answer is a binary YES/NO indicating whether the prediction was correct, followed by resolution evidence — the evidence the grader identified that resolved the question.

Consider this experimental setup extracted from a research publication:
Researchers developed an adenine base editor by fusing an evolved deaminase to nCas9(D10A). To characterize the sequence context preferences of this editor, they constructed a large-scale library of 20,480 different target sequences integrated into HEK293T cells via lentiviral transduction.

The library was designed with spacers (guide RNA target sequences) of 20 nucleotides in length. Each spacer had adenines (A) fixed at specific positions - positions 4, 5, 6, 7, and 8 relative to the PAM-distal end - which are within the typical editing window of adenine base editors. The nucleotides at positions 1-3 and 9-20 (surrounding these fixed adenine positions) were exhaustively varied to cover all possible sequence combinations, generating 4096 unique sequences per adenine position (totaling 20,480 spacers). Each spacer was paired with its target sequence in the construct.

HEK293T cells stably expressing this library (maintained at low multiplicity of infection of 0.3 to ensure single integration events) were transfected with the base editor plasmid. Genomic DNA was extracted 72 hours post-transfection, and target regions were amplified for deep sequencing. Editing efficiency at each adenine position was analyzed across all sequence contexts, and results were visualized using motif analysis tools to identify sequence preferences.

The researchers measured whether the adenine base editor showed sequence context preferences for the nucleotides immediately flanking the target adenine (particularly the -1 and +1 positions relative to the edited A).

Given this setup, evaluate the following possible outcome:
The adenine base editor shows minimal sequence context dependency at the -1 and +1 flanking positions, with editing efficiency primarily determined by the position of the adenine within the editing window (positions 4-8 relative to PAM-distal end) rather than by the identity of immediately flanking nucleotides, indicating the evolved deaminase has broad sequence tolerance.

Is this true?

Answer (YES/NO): NO